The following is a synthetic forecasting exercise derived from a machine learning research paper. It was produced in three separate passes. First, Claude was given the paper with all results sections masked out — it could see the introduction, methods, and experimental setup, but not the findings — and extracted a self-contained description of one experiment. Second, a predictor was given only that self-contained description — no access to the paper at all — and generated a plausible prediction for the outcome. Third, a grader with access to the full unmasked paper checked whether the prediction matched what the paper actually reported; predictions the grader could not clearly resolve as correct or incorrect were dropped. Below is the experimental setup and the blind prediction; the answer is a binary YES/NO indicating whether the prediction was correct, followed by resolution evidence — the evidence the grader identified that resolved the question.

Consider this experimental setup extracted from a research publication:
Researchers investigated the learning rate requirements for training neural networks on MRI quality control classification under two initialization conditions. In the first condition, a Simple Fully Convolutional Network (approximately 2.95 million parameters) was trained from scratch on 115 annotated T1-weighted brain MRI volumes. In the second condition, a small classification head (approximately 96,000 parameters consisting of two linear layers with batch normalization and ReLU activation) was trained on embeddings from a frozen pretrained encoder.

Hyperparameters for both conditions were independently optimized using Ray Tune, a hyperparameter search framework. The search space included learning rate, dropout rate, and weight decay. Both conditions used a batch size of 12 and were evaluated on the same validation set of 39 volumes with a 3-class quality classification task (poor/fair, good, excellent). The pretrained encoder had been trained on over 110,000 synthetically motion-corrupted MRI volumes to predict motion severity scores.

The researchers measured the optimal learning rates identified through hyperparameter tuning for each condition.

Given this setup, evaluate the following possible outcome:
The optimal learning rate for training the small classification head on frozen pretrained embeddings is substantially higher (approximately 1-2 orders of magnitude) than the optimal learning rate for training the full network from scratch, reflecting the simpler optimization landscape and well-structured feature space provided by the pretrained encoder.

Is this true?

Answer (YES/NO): YES